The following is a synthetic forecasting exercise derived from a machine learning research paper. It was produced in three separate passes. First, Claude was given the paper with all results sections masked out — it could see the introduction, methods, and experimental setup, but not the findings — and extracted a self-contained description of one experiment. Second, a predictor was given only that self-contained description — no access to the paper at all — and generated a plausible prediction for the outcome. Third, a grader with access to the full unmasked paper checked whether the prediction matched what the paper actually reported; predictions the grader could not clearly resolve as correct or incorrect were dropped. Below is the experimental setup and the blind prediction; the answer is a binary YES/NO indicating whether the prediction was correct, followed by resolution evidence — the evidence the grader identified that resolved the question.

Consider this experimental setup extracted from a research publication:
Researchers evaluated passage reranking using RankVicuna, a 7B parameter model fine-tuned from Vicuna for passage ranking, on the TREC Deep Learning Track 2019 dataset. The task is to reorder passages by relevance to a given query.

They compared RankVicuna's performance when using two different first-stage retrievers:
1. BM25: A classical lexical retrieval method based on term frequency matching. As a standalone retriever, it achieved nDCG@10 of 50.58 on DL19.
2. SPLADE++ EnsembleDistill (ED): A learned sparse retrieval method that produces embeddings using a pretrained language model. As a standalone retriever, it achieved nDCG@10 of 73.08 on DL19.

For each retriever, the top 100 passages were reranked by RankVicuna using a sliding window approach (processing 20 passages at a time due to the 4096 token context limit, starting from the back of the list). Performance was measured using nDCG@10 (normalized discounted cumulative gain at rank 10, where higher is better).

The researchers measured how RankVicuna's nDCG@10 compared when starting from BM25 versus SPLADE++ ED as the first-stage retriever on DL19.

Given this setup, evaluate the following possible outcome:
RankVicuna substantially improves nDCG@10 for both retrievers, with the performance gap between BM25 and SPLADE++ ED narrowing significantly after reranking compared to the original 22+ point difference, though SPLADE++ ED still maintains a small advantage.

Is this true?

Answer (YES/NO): NO